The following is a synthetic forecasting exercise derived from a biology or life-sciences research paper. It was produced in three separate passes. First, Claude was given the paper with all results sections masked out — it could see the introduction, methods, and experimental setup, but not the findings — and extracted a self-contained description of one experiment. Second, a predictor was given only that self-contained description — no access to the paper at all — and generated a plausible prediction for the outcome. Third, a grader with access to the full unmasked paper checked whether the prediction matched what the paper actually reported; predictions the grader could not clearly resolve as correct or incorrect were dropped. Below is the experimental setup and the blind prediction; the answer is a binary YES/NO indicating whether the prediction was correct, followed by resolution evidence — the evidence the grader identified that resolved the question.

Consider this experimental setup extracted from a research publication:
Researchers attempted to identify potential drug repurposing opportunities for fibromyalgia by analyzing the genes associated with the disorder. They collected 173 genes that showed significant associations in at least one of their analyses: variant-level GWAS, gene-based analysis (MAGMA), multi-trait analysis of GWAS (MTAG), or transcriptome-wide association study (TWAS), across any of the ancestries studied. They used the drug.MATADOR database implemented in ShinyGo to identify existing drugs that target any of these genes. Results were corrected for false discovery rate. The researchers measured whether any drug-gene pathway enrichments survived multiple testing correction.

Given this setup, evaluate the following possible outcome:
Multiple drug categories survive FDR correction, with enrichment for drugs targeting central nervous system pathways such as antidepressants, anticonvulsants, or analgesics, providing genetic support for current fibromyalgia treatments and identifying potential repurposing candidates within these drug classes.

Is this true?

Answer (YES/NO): NO